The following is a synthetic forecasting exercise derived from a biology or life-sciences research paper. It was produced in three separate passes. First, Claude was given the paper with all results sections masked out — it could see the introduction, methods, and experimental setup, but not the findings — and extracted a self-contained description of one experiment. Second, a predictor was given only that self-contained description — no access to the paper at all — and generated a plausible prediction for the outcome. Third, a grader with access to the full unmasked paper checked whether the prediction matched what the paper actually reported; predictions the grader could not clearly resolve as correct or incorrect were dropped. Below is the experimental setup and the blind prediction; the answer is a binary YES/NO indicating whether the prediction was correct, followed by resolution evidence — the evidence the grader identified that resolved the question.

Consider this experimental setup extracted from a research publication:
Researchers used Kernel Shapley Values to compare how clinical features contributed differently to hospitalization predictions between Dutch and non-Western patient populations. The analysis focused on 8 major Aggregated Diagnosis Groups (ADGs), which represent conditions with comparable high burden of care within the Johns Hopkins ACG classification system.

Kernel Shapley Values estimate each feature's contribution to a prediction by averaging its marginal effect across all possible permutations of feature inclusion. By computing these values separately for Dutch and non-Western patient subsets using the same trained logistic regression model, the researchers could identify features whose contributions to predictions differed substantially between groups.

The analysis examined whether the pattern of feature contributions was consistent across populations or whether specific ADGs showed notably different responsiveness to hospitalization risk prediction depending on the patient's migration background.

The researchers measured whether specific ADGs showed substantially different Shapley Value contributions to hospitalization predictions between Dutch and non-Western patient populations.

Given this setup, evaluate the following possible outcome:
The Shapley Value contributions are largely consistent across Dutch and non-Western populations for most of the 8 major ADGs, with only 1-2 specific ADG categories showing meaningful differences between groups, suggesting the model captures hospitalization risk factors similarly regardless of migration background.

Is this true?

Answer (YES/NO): NO